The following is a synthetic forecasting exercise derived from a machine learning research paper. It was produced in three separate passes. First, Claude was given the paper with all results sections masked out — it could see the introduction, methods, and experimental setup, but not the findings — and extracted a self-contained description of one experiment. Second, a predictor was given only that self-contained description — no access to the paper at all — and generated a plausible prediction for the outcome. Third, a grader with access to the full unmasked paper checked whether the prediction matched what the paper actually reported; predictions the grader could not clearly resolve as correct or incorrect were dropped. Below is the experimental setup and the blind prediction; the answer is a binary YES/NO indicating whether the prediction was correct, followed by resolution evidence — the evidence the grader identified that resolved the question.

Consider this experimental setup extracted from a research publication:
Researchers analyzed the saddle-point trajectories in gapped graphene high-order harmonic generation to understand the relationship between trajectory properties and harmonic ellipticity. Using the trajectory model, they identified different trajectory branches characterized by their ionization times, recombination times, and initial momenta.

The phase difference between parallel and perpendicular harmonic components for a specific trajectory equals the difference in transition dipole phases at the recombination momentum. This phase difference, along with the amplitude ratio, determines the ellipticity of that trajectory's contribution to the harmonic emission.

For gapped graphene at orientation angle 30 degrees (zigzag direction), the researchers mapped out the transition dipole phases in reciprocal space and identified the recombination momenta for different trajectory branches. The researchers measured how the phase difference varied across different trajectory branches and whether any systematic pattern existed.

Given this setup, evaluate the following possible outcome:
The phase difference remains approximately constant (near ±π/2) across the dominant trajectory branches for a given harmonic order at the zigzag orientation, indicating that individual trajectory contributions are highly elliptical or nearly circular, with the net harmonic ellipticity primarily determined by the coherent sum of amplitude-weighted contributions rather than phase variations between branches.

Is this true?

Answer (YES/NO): YES